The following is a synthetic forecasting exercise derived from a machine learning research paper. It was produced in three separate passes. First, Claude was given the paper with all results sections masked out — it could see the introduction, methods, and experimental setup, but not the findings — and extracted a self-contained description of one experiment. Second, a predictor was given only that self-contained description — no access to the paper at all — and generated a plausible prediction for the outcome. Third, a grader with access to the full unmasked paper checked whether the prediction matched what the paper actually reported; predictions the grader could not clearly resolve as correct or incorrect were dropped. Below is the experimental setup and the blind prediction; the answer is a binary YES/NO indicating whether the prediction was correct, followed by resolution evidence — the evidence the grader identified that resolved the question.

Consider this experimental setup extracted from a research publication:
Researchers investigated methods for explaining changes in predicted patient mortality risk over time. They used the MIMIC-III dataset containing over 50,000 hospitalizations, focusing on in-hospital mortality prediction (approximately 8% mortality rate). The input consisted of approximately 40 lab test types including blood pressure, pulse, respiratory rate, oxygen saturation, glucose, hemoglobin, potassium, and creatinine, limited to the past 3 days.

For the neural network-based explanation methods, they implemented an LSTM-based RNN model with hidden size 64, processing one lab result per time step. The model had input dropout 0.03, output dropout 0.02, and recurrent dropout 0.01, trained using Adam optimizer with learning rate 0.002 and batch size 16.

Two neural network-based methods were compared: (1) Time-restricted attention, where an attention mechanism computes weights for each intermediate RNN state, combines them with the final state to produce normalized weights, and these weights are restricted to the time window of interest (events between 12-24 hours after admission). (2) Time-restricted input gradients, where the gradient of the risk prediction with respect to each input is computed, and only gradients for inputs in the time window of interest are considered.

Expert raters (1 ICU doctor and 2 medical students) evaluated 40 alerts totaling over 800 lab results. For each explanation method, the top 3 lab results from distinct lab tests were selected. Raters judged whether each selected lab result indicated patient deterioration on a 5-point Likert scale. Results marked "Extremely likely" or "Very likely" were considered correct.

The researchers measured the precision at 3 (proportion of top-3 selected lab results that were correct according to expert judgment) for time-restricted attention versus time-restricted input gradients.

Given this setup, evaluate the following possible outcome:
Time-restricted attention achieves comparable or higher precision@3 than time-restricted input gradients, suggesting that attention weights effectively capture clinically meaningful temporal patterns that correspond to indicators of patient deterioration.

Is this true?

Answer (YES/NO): YES